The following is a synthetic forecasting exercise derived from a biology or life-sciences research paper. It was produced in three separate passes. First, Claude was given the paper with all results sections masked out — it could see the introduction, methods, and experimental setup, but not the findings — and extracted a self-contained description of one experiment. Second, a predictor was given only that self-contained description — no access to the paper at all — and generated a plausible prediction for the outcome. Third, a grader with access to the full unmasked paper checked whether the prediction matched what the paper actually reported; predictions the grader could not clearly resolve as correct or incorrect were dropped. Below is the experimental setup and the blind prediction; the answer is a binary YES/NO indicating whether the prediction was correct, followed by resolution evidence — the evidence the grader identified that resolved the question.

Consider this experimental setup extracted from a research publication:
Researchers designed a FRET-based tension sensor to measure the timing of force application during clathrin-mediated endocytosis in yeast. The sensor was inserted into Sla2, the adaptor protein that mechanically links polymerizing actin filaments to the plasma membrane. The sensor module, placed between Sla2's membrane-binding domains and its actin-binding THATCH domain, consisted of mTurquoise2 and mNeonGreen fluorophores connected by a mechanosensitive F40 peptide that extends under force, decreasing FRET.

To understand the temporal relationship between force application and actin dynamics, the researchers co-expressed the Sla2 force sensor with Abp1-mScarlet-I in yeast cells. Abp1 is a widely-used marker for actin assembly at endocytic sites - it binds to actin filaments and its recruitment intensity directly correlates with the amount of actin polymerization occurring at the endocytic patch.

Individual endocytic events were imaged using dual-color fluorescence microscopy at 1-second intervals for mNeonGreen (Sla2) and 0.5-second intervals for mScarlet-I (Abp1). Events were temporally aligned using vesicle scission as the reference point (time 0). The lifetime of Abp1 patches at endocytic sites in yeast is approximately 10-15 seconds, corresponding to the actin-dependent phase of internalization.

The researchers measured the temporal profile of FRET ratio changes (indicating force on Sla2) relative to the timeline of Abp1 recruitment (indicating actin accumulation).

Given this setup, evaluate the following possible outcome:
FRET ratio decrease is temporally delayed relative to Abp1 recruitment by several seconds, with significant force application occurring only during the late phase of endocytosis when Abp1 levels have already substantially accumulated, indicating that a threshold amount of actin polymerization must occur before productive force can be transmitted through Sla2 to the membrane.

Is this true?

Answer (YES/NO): NO